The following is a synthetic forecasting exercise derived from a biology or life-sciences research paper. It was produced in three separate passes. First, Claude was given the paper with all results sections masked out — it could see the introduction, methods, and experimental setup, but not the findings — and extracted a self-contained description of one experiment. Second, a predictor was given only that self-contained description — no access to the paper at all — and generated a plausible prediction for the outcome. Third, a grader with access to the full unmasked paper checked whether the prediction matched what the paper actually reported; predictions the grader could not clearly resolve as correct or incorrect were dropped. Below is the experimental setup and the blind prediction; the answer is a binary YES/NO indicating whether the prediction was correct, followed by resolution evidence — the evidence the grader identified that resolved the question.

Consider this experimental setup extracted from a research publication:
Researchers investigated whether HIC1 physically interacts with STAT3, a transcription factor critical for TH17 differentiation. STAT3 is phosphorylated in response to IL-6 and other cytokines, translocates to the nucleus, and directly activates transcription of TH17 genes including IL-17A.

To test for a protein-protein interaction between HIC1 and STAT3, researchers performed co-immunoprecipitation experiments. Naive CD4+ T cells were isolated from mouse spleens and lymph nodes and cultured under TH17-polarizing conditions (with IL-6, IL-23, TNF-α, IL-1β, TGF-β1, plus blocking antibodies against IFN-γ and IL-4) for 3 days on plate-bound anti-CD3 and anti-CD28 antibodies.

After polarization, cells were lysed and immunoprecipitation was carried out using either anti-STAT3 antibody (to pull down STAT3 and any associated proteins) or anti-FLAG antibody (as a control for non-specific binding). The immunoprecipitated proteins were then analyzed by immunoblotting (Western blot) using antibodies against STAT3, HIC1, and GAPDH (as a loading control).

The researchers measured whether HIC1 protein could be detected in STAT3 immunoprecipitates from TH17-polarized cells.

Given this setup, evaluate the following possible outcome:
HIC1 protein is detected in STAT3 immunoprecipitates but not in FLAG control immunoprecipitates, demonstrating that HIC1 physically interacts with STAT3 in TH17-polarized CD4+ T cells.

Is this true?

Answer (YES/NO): YES